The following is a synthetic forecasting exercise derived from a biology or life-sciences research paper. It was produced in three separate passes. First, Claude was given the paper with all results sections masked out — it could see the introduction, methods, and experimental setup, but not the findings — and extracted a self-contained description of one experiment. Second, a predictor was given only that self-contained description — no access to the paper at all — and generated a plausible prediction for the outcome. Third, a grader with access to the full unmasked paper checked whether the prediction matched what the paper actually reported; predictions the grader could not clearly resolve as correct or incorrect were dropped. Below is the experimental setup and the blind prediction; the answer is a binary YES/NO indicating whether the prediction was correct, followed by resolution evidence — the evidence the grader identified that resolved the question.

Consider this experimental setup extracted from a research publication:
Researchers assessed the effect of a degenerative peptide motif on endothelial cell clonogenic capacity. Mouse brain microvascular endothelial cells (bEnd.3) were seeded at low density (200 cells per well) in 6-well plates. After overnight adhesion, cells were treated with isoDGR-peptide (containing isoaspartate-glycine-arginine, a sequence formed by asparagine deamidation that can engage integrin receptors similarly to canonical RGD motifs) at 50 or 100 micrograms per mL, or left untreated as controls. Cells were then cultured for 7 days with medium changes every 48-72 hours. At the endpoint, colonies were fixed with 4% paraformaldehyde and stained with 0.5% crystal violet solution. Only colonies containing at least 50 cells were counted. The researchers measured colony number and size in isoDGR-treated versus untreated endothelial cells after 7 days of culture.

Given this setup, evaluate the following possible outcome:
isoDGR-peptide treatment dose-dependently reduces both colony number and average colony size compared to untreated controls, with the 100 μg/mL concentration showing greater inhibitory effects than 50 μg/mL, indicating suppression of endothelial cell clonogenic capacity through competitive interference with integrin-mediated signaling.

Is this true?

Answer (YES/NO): NO